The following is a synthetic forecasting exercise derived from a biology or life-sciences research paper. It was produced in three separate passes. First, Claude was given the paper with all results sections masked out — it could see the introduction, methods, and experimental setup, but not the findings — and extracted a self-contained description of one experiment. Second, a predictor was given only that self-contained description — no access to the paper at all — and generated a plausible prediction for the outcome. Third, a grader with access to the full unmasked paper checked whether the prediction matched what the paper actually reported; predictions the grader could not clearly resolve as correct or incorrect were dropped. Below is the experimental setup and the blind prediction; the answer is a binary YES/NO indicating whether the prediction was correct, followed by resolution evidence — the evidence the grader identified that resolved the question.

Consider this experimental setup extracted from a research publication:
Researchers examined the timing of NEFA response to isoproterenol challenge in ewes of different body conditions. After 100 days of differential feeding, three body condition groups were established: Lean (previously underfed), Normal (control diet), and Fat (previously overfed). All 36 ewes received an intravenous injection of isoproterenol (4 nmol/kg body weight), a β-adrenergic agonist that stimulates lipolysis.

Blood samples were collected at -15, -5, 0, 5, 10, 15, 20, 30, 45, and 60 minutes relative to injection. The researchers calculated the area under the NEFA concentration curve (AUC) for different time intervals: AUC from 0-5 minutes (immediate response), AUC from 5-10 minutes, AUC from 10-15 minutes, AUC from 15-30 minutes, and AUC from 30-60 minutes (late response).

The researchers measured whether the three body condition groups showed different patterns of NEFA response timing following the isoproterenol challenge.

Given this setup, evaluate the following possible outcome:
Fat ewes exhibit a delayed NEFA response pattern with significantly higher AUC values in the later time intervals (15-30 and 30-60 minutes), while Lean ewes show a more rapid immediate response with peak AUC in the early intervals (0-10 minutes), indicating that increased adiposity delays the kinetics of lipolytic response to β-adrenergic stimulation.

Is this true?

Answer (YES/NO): NO